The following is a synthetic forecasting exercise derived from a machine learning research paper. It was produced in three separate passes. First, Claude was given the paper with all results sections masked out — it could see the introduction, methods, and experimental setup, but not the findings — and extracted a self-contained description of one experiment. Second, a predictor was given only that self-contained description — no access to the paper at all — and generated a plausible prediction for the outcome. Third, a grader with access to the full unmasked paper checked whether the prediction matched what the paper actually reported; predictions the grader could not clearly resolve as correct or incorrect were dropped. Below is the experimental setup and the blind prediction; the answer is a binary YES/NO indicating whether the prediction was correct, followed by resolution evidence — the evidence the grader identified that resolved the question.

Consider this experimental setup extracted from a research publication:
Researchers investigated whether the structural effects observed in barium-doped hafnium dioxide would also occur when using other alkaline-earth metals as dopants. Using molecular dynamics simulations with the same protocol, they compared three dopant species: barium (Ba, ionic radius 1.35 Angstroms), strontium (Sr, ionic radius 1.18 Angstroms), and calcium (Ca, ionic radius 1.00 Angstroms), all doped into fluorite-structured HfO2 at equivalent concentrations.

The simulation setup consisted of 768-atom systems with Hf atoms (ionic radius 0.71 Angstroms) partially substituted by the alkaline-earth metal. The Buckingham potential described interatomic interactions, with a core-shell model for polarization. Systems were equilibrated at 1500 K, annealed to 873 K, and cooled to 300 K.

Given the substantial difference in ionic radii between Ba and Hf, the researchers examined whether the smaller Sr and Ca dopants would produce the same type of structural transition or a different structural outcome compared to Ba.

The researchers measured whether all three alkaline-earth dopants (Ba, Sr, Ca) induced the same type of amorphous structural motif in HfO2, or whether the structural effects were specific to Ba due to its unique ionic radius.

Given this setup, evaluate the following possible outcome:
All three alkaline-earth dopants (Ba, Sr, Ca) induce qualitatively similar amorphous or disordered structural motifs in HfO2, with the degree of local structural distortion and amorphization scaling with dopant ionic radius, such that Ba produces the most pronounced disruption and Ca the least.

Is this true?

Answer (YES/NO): YES